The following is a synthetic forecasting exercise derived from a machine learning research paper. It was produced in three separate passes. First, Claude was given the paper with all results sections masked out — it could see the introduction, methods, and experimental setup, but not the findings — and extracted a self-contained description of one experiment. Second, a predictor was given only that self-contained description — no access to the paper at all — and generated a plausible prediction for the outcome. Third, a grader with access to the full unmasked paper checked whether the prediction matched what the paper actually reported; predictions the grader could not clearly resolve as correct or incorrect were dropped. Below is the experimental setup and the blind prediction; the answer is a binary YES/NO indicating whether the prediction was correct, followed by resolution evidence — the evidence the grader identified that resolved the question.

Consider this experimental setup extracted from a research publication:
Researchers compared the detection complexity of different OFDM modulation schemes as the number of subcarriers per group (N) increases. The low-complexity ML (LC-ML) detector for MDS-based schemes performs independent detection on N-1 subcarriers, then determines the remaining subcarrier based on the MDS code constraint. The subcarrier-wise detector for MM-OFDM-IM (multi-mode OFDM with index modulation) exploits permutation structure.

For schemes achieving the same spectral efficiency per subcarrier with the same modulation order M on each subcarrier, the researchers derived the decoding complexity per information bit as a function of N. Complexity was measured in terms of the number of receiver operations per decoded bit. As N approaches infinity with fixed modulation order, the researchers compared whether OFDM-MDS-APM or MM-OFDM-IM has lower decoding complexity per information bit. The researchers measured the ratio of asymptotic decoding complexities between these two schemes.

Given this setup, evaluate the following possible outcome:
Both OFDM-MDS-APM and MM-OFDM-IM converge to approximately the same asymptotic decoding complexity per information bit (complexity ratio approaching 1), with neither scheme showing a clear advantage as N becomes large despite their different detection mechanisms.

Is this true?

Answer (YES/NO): NO